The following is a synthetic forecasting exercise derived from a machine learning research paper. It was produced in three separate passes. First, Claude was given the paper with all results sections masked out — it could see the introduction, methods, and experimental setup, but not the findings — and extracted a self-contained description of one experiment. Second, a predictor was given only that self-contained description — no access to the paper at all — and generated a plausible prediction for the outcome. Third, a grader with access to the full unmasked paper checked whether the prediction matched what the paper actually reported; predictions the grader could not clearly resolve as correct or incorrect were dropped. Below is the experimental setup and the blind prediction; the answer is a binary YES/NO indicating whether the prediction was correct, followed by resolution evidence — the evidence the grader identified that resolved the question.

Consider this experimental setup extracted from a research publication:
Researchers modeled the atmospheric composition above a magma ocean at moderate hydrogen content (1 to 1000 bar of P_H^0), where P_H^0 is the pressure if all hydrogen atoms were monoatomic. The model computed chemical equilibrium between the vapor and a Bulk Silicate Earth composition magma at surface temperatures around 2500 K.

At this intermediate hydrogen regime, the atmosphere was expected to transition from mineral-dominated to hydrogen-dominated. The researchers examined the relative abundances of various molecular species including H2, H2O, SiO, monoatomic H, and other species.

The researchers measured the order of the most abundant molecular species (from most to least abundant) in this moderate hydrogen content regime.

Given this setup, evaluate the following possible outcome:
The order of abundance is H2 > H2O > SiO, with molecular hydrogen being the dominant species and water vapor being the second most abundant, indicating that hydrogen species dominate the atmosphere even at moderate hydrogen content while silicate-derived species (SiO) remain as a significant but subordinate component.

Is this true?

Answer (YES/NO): YES